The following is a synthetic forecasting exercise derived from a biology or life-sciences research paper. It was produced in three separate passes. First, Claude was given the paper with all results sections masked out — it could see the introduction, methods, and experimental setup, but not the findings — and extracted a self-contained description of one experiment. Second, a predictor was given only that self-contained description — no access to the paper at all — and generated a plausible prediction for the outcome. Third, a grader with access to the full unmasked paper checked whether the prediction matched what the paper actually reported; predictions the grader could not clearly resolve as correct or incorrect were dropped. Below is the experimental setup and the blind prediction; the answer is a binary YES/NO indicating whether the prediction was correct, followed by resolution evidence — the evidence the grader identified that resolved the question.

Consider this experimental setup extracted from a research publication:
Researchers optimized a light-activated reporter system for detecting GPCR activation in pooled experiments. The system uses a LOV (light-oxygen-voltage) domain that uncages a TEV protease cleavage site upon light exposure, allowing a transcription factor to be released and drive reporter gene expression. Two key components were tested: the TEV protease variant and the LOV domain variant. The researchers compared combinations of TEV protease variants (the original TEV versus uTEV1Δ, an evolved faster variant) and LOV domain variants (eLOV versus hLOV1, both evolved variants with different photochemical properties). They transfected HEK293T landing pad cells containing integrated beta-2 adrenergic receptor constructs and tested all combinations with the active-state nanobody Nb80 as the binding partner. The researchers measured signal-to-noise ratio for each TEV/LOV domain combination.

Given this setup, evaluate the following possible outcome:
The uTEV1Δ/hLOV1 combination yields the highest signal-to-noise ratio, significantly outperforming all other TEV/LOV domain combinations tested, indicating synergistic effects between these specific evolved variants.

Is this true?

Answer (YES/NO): NO